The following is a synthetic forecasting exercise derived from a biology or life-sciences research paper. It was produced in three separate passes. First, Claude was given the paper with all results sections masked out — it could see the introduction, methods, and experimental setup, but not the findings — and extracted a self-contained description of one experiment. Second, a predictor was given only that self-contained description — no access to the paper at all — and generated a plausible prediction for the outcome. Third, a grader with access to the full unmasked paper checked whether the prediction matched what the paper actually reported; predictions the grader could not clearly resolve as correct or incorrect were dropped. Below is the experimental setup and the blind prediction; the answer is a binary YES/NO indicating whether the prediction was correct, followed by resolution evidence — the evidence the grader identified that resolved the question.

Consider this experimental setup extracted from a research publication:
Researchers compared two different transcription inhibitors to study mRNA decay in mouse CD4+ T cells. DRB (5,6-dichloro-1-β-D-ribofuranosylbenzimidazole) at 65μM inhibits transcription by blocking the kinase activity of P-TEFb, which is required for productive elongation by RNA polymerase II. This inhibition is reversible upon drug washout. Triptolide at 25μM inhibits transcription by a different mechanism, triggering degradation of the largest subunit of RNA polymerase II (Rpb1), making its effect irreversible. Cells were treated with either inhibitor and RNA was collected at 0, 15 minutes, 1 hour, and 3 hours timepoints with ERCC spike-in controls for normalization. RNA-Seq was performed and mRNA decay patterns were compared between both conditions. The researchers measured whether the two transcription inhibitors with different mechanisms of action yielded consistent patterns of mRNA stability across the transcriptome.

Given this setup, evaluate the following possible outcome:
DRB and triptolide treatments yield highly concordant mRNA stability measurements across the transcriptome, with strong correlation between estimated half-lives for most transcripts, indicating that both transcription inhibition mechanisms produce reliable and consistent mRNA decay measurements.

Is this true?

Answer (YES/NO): YES